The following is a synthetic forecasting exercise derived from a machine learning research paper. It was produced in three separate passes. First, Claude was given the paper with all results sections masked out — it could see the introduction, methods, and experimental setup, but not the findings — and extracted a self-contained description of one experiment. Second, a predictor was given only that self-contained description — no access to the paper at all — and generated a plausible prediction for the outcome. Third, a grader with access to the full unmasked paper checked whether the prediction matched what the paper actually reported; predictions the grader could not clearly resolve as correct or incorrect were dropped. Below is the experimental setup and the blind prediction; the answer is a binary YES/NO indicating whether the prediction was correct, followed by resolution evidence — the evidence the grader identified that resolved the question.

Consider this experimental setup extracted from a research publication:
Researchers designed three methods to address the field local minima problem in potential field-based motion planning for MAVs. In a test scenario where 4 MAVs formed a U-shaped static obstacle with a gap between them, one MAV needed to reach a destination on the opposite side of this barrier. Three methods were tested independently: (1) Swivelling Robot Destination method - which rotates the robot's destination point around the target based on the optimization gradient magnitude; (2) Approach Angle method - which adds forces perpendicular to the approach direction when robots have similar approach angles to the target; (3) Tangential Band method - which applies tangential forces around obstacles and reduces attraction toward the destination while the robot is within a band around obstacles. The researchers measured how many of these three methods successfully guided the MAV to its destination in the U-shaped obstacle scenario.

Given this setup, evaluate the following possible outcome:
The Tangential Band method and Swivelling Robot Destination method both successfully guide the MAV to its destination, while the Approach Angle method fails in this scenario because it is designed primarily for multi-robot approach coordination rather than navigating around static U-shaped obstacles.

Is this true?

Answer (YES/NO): NO